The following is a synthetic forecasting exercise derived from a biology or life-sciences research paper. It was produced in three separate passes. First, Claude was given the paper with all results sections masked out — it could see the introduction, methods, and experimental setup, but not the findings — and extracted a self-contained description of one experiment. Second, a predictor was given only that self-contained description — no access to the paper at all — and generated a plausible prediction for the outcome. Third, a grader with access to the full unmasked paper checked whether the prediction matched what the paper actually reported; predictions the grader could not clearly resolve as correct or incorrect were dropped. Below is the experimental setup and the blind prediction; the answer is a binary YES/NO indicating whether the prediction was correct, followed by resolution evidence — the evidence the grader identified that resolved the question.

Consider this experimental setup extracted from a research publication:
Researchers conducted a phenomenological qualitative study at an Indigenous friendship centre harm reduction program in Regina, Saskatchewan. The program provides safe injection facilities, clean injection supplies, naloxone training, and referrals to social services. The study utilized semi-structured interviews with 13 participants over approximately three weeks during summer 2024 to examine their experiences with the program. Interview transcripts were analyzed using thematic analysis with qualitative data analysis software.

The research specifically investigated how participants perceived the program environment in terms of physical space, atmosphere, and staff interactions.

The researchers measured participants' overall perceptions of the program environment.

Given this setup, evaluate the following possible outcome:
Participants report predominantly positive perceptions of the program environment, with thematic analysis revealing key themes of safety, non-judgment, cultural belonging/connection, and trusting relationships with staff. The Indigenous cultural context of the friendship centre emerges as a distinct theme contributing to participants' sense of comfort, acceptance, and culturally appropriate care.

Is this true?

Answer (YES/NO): NO